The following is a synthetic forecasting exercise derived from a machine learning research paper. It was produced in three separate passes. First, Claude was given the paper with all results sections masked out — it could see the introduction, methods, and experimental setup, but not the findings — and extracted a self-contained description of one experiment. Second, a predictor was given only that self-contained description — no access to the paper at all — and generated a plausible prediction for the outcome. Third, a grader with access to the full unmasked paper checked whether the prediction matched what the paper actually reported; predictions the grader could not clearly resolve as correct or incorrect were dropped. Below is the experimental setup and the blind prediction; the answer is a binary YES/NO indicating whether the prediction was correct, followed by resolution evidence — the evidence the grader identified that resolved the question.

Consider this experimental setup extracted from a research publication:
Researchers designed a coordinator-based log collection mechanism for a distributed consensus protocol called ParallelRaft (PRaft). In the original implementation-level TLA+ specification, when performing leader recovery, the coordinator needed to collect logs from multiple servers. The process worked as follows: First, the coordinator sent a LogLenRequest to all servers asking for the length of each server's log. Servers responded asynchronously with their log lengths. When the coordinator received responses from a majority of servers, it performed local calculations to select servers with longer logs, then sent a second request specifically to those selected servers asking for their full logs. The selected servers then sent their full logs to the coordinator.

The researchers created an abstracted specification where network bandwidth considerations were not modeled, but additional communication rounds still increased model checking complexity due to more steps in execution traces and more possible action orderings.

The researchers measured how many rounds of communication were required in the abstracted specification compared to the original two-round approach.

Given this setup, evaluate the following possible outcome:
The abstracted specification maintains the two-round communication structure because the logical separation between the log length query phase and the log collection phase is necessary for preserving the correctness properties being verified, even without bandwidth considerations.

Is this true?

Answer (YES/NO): NO